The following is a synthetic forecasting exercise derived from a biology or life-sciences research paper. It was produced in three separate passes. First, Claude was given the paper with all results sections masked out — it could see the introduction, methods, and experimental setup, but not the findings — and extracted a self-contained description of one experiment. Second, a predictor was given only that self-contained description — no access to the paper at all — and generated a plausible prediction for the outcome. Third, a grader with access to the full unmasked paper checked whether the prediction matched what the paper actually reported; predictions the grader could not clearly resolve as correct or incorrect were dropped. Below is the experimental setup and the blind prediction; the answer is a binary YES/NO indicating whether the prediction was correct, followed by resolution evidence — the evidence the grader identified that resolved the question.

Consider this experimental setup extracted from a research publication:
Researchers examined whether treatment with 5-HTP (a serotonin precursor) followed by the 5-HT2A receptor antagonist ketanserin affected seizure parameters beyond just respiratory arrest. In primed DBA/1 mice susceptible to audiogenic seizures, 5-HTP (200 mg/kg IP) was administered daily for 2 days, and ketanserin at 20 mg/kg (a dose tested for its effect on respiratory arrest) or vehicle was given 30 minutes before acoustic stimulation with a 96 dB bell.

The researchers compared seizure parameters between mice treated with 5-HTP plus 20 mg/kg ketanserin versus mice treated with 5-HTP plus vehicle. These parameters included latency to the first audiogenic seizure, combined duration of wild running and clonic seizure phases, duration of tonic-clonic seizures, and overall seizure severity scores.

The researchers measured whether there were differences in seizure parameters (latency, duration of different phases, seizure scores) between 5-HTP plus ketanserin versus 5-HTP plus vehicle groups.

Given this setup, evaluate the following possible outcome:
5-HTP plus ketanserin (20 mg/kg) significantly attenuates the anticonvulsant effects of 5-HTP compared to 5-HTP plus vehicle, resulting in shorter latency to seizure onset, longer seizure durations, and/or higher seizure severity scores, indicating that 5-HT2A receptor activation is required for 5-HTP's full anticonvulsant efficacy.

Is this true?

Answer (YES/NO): NO